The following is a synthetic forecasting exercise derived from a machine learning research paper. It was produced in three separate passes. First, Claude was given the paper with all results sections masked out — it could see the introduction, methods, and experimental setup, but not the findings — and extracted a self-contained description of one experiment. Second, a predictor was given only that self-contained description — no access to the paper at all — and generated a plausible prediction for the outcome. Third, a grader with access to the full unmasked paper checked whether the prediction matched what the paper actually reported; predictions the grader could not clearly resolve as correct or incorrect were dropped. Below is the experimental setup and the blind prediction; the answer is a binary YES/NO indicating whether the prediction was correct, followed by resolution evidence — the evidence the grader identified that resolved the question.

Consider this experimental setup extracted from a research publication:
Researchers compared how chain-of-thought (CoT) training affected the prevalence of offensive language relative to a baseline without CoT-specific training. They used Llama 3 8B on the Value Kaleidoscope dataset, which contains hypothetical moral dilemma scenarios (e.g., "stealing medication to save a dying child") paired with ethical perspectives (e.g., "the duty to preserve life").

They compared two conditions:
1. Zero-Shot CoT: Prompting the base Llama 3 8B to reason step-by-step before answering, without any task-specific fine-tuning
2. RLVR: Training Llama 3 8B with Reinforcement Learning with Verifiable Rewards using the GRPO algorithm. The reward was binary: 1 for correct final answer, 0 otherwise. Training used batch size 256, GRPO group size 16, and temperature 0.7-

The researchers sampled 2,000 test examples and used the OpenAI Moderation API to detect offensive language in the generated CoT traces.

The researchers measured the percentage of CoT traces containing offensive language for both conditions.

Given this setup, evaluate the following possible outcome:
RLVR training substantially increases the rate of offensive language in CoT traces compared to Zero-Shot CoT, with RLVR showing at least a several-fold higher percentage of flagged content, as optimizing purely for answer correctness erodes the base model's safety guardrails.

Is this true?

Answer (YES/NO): NO